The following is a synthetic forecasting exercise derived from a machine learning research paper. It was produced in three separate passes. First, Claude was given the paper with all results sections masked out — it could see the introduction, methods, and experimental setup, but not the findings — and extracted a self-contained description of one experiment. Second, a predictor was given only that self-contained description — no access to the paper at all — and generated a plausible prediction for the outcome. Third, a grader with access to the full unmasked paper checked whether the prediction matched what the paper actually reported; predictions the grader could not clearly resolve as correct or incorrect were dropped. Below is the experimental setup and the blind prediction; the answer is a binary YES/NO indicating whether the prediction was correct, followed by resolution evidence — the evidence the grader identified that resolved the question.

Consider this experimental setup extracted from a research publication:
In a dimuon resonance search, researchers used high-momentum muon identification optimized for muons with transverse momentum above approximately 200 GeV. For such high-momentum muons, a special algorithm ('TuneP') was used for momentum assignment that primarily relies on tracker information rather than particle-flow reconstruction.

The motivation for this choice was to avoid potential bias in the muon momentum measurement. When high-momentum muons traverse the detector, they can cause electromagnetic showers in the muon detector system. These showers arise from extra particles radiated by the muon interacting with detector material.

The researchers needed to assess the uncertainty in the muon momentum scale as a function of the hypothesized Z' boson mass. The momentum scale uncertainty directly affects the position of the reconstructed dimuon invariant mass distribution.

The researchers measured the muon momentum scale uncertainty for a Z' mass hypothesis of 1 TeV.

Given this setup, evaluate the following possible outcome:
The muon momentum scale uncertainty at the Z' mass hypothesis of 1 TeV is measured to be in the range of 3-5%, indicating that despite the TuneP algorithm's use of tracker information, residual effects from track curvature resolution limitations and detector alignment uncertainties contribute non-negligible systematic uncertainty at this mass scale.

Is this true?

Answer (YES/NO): NO